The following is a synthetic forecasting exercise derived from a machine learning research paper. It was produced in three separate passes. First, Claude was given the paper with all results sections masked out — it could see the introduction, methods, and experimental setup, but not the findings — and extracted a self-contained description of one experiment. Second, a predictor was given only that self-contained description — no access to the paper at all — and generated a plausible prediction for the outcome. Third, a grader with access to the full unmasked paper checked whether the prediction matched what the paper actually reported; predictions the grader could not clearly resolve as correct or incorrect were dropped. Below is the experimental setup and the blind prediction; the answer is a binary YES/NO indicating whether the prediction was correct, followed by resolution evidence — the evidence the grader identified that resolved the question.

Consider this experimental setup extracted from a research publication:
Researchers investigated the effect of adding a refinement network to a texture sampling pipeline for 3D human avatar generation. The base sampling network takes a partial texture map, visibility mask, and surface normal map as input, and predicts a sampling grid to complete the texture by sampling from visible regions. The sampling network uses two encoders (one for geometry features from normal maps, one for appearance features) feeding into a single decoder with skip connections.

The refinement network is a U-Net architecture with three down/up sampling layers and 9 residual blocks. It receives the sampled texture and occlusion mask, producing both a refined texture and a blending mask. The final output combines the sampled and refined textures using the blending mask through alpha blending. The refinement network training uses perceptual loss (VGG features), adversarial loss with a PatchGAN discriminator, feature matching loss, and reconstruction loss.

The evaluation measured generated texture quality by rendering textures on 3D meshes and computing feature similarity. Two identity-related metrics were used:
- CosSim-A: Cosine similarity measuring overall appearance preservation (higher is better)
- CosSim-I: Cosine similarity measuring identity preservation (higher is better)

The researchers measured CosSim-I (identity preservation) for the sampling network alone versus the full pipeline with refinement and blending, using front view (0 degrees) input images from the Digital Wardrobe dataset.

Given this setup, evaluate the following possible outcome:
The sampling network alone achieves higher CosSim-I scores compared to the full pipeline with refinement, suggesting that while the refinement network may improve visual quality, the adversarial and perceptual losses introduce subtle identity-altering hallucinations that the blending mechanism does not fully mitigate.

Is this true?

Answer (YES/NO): YES